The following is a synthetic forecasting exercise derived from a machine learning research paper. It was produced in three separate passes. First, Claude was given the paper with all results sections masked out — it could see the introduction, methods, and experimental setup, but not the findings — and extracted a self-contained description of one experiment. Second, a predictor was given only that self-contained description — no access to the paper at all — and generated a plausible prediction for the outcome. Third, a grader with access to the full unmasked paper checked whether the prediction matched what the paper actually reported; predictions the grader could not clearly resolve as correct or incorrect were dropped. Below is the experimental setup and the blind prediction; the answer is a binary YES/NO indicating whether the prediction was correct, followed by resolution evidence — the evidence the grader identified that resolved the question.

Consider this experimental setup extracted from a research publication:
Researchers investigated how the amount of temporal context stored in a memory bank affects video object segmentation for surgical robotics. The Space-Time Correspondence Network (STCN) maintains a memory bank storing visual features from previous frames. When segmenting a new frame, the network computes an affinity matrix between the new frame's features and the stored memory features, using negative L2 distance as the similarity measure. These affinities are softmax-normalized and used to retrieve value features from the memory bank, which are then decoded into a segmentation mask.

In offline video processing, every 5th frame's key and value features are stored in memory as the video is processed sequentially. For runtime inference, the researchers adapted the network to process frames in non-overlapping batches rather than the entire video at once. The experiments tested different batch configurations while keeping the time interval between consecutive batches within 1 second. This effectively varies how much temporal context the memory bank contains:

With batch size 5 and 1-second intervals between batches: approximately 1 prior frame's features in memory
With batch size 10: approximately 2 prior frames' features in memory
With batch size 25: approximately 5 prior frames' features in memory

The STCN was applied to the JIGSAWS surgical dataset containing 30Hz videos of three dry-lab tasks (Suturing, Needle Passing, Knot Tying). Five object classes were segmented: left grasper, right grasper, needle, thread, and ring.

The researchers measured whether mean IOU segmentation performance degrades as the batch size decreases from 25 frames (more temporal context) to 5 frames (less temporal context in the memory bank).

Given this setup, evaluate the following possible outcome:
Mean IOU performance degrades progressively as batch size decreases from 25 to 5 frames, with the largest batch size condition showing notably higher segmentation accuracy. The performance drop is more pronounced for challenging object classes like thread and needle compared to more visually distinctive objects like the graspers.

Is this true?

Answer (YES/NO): NO